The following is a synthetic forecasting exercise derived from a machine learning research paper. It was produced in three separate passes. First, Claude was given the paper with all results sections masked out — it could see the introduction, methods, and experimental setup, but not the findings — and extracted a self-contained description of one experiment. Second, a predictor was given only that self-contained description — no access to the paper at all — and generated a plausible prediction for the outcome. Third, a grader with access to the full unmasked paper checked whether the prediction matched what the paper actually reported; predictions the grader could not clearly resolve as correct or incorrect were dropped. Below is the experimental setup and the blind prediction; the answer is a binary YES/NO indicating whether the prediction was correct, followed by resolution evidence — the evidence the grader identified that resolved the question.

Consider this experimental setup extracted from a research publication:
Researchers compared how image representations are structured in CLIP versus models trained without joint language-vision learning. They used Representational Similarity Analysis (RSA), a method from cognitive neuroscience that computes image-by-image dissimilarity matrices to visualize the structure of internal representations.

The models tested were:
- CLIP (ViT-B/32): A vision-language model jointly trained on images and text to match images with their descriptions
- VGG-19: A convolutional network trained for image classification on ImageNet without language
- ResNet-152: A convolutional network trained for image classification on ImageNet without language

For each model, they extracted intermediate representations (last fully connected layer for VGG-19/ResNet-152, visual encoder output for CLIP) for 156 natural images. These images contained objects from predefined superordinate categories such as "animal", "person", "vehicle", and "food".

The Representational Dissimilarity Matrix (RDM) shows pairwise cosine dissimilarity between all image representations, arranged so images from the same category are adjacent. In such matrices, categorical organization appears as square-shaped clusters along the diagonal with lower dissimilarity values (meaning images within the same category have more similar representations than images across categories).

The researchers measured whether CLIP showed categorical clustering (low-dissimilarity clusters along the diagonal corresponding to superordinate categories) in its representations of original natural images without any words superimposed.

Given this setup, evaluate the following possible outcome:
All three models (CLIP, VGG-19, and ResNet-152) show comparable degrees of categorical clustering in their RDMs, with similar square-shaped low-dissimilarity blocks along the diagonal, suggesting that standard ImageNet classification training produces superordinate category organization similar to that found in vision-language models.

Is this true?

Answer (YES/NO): YES